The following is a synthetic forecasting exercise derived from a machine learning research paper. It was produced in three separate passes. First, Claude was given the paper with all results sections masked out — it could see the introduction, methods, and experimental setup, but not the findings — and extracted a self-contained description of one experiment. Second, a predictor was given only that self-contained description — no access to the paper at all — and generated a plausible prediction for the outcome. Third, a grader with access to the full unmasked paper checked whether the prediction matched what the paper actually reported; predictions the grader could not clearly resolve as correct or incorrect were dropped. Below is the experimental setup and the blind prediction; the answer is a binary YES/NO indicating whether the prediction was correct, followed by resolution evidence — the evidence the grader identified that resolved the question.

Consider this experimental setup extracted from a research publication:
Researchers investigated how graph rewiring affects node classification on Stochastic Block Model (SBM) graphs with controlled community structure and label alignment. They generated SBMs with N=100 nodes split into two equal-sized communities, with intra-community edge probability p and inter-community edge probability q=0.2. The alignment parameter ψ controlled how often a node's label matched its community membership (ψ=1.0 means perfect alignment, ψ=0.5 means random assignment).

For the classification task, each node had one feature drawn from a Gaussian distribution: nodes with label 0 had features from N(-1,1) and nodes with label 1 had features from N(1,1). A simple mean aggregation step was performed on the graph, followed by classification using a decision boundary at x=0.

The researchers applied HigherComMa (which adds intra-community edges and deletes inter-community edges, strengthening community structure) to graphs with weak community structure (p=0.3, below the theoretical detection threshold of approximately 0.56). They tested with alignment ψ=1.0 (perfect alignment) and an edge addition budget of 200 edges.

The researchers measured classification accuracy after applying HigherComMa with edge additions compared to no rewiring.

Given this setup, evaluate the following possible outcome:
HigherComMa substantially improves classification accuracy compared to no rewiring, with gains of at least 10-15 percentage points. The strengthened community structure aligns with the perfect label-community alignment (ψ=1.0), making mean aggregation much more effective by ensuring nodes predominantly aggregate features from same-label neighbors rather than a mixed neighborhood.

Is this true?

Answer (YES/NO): NO